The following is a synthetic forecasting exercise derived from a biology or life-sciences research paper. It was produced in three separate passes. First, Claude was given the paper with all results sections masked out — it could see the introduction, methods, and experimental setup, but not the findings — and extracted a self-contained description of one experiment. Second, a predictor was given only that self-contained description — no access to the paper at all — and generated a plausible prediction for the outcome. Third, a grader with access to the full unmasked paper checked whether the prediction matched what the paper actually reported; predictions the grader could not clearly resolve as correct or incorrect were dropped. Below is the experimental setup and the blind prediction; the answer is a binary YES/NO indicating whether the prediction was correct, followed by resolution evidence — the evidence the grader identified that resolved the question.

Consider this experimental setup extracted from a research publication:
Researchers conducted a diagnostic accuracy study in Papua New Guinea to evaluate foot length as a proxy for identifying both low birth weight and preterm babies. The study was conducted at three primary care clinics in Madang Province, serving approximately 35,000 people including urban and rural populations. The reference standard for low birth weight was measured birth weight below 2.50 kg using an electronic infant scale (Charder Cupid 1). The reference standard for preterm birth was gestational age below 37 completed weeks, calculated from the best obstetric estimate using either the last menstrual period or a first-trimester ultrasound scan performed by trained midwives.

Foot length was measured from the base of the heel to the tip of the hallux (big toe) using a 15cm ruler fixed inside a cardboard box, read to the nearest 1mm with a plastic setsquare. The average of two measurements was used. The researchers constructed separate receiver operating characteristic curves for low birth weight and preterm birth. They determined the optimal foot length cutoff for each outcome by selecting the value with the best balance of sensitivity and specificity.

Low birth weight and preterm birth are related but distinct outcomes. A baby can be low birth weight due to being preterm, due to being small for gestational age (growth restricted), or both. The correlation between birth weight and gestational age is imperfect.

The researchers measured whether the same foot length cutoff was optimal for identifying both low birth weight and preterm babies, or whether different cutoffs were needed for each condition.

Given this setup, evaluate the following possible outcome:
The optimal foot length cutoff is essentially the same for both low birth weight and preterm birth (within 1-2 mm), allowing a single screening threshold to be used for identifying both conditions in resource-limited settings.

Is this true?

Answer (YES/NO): YES